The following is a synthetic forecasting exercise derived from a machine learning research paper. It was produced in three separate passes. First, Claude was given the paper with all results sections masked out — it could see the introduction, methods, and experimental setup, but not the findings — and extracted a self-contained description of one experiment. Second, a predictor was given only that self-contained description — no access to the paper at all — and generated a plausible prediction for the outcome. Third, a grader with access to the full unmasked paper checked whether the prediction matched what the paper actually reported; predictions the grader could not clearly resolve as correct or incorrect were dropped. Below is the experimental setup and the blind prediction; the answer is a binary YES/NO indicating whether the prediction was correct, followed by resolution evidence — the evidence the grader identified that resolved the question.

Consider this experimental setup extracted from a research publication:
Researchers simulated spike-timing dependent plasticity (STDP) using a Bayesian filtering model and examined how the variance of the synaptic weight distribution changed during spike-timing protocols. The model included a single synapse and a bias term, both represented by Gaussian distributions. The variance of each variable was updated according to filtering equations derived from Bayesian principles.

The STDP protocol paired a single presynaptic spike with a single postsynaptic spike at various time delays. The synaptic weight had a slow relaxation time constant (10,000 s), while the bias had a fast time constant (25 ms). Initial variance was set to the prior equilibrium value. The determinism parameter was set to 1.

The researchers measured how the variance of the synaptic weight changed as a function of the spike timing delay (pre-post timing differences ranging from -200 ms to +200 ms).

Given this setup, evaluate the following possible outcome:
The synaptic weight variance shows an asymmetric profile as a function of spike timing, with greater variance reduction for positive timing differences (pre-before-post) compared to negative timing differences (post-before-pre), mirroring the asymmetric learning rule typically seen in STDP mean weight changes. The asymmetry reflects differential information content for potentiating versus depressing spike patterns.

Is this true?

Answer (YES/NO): NO